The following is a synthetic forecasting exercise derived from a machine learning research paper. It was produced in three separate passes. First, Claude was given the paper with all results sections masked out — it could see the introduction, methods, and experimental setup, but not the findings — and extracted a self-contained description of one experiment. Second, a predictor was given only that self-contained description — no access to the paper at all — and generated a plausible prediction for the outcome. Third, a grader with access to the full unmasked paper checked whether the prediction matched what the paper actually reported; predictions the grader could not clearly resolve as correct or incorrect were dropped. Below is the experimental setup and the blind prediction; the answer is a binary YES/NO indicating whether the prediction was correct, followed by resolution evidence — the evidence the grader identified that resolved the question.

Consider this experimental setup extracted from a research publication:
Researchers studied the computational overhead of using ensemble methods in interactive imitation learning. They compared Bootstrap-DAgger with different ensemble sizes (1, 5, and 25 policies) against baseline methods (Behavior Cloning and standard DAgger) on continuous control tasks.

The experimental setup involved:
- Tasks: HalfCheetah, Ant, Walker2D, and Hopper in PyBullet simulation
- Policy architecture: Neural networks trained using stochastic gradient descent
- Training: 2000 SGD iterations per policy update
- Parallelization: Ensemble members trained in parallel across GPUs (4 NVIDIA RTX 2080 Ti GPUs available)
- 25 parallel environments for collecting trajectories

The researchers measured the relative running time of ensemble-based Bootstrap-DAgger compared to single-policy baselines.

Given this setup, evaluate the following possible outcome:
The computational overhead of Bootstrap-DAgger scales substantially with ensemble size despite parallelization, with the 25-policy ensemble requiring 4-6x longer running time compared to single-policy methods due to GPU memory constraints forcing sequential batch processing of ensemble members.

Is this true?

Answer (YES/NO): YES